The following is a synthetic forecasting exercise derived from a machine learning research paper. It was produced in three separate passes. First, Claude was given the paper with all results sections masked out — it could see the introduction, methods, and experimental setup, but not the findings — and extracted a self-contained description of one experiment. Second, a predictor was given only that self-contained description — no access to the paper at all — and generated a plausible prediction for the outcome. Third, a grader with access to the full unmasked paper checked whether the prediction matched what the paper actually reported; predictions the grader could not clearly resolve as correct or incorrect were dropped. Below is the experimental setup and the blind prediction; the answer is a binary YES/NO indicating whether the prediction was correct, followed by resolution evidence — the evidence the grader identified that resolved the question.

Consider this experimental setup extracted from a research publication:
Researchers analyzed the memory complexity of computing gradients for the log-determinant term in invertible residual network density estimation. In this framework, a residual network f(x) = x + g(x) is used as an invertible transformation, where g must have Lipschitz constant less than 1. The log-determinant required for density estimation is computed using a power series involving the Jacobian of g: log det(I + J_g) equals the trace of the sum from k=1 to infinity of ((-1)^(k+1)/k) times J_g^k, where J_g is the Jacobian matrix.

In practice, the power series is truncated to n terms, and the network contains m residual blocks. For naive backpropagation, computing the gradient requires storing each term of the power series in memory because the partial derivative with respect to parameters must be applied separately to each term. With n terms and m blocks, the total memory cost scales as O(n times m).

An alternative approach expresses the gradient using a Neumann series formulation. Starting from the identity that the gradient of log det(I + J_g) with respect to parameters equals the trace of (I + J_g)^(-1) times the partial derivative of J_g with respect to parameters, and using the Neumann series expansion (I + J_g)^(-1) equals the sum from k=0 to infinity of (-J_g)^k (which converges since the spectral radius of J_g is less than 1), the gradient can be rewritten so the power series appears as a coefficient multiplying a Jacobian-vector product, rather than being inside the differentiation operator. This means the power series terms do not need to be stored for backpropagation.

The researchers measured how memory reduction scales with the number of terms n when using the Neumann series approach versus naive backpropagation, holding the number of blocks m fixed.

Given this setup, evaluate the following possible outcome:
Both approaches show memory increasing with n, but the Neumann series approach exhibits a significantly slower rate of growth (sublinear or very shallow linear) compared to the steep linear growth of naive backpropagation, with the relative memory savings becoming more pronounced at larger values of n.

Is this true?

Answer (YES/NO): NO